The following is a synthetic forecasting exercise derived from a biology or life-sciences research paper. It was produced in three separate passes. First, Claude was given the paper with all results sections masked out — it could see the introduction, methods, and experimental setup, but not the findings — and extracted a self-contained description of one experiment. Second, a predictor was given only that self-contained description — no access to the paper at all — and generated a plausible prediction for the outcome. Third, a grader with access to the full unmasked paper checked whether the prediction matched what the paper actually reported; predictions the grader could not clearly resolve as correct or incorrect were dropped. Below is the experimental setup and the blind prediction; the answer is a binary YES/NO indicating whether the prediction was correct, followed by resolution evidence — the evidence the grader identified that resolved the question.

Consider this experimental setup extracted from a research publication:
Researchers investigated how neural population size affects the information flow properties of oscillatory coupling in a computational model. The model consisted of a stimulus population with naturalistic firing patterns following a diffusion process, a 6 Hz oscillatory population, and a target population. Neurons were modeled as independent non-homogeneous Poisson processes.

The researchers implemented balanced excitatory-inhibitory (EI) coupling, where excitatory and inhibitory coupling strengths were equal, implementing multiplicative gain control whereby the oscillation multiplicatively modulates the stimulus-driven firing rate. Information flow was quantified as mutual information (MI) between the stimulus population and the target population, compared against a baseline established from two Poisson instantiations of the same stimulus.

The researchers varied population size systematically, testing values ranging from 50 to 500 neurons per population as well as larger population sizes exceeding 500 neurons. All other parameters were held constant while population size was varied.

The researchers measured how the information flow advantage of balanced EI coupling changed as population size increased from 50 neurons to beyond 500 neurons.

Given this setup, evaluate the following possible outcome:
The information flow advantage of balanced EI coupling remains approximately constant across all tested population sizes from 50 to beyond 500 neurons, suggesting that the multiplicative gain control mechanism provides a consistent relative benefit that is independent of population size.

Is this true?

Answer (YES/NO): NO